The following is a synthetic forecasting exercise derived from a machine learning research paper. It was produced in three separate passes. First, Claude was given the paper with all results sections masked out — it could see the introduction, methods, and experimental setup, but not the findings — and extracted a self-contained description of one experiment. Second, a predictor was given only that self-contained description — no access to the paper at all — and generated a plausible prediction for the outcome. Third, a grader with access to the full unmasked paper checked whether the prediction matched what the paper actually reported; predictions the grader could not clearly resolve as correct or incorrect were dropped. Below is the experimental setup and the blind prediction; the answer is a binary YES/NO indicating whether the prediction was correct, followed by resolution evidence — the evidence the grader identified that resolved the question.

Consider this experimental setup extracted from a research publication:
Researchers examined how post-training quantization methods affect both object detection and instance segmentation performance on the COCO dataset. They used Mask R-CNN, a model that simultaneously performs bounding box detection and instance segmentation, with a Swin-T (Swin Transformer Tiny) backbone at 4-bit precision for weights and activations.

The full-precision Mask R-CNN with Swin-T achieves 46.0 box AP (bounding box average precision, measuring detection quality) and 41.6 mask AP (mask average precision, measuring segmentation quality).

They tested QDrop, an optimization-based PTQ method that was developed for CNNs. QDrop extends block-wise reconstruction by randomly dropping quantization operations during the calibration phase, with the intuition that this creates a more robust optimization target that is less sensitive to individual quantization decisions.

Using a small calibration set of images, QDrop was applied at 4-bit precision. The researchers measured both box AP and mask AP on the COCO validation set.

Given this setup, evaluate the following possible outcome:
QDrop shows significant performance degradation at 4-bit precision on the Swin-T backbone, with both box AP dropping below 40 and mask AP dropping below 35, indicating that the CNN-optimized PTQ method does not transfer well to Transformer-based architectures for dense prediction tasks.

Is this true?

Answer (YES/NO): YES